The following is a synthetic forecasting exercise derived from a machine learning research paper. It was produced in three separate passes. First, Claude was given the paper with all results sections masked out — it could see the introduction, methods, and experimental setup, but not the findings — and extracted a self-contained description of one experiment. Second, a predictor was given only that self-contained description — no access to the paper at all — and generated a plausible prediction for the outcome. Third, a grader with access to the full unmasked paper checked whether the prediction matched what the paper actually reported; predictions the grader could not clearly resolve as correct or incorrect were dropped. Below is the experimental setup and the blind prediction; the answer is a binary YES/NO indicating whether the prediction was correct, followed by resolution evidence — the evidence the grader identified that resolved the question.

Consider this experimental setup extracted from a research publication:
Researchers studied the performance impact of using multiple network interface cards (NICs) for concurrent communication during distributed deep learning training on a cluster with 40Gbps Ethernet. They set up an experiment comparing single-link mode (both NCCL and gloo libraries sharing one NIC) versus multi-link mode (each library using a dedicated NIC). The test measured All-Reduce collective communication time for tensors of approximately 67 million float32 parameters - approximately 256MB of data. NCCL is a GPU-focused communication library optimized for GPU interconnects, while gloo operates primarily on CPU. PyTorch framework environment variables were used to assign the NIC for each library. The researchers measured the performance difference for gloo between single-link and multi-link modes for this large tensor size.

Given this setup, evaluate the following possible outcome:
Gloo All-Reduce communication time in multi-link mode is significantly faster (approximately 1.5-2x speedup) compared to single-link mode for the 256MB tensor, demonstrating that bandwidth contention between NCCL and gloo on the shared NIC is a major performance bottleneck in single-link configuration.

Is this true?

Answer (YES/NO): NO